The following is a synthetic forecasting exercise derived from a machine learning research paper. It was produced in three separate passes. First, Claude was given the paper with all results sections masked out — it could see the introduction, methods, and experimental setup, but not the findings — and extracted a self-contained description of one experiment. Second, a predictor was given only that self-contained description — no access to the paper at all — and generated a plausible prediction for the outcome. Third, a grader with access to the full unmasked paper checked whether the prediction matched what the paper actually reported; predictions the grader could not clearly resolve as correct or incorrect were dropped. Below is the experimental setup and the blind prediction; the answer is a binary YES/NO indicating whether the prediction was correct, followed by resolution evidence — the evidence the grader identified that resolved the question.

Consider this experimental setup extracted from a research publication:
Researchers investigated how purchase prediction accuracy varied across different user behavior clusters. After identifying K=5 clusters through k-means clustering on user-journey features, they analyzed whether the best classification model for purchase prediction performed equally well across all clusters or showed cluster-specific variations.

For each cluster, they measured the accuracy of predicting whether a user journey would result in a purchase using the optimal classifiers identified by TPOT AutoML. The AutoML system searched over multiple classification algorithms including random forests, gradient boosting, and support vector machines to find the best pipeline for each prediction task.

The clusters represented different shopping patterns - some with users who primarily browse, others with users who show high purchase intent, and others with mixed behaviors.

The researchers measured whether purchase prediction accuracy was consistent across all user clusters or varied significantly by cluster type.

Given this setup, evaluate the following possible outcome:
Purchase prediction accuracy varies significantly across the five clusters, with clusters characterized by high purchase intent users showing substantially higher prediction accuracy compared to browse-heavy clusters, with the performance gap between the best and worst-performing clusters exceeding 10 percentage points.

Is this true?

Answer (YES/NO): NO